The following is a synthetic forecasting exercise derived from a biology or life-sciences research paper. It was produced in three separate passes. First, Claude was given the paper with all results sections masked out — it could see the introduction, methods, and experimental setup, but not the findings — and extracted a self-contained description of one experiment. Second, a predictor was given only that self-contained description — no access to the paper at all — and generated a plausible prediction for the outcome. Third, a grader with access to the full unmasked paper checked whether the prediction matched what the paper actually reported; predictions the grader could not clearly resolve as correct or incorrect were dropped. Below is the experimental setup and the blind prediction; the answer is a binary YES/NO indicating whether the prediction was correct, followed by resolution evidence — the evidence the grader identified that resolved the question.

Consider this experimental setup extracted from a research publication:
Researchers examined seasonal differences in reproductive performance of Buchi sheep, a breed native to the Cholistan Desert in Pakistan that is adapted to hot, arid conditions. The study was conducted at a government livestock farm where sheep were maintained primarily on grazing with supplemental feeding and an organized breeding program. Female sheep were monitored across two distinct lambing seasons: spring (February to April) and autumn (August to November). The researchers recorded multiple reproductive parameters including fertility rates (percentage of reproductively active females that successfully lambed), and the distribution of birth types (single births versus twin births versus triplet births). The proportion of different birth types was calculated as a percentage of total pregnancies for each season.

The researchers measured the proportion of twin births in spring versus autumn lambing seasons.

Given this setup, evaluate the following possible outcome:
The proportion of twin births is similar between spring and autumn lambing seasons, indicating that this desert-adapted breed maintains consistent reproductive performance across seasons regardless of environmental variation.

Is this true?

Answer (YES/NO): NO